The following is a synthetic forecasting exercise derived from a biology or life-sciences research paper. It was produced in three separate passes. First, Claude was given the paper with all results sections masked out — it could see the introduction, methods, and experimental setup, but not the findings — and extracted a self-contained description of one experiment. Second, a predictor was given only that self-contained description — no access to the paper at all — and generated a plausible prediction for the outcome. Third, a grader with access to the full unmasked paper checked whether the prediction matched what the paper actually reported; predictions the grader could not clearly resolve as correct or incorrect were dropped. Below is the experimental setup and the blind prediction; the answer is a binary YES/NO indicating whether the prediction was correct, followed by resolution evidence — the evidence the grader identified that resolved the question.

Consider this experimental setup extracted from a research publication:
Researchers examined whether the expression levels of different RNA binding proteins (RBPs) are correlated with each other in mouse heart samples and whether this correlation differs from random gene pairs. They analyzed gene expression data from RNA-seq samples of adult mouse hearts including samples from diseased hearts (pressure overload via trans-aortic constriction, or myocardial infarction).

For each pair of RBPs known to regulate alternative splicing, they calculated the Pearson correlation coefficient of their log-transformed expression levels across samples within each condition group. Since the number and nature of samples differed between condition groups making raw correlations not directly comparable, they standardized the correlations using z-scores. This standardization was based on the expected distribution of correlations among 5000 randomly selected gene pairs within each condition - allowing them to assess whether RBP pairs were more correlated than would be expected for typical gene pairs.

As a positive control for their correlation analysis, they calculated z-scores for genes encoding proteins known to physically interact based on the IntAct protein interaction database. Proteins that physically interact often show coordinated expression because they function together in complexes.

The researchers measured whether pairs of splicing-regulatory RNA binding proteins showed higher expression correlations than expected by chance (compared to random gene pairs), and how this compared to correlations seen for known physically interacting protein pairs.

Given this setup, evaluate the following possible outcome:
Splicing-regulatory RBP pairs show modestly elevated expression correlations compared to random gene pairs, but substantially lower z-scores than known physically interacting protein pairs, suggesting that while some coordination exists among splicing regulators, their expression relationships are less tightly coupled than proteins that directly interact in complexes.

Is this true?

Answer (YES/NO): NO